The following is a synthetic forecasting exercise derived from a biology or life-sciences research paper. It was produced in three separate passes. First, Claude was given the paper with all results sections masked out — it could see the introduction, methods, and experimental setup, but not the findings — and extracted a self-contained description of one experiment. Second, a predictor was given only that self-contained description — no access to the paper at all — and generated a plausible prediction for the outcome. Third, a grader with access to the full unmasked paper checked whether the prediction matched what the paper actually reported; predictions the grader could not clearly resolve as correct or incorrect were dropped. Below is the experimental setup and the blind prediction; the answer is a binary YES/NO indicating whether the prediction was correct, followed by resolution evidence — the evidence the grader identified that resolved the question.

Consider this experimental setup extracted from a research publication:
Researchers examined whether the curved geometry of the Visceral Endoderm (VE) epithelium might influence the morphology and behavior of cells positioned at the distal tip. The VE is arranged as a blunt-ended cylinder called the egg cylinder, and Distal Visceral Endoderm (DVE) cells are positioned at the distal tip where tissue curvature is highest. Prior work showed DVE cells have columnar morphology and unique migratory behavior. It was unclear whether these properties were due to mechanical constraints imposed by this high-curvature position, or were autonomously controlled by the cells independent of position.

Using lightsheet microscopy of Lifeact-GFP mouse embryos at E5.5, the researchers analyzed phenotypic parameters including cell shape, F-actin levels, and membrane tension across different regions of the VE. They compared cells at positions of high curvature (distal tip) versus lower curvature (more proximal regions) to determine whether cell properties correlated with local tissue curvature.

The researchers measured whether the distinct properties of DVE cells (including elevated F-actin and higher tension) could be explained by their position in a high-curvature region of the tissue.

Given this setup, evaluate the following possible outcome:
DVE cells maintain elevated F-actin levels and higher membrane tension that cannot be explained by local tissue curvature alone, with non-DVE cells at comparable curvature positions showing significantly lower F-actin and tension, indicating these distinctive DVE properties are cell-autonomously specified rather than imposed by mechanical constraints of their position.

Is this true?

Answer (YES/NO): YES